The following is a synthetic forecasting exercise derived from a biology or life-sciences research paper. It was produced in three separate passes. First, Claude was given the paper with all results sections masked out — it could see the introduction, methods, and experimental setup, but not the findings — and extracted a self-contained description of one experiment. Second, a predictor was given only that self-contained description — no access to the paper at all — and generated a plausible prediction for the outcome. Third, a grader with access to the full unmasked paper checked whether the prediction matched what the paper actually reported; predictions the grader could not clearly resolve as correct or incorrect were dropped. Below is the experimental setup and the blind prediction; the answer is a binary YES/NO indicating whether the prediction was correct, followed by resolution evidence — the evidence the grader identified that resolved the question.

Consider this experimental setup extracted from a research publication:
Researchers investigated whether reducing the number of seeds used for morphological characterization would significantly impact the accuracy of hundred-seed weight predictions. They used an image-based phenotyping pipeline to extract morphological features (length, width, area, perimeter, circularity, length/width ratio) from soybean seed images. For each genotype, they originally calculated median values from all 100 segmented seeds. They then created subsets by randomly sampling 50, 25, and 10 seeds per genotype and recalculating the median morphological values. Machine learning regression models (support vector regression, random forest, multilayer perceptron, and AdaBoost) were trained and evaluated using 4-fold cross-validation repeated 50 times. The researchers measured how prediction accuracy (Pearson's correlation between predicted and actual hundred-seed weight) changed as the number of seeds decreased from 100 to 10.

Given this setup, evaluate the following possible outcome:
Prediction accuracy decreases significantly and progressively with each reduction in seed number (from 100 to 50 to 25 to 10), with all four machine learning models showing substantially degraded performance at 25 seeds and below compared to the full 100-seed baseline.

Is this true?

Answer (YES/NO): NO